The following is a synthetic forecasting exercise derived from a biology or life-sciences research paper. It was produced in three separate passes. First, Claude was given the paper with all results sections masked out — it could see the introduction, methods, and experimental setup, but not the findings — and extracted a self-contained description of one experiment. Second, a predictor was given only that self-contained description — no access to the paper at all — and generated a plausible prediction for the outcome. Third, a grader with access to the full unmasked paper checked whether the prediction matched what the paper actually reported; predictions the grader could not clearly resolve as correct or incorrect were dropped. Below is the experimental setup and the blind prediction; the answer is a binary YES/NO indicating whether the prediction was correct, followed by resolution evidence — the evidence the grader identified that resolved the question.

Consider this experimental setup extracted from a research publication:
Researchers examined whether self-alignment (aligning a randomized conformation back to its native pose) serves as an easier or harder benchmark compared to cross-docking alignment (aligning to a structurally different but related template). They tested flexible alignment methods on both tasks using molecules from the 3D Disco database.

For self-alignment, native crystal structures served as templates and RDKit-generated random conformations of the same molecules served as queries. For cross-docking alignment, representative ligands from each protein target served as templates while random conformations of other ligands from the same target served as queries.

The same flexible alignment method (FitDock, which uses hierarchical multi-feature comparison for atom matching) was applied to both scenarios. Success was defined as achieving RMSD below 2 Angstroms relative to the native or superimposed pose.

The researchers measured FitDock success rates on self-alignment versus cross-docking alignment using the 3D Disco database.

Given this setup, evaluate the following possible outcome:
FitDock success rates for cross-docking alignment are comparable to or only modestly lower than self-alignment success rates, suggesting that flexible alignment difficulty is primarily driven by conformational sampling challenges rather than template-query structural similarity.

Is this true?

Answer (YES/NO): NO